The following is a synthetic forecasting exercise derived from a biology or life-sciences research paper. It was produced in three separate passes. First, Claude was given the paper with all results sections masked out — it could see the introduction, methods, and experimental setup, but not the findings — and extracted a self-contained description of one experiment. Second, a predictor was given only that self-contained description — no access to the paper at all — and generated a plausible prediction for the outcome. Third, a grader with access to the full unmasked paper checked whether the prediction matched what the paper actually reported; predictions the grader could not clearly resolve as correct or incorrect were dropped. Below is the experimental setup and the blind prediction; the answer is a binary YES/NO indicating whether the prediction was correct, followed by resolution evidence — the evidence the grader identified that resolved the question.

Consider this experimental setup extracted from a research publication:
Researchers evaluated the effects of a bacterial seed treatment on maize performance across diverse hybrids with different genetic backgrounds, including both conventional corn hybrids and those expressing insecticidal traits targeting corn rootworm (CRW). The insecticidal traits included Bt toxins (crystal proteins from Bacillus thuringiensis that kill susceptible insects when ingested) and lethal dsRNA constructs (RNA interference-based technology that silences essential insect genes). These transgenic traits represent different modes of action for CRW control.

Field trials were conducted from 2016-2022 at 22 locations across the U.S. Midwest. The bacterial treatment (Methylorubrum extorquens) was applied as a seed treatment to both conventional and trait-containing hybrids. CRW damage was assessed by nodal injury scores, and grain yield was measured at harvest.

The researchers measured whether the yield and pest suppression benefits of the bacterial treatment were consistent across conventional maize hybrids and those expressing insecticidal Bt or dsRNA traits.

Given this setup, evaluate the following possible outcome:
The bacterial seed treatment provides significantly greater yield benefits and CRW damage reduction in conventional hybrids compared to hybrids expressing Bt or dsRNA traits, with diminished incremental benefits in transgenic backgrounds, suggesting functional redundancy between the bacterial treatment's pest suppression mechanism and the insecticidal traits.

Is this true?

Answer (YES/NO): NO